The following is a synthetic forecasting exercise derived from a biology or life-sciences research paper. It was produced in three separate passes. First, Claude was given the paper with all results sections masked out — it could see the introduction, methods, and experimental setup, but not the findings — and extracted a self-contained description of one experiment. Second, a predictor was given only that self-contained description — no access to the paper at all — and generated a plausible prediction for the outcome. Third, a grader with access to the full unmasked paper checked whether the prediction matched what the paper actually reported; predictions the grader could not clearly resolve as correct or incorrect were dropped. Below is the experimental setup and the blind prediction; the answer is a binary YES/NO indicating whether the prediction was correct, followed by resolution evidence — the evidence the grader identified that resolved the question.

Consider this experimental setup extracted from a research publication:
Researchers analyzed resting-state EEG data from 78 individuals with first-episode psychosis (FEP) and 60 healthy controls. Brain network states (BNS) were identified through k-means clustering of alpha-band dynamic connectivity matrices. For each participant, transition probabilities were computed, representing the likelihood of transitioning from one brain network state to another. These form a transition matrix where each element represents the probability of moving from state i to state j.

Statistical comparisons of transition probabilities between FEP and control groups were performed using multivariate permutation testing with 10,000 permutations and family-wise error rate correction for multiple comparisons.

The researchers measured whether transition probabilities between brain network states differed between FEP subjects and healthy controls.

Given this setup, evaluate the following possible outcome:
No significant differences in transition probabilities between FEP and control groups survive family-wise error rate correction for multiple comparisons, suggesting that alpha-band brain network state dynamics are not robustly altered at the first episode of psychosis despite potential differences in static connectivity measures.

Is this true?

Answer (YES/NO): NO